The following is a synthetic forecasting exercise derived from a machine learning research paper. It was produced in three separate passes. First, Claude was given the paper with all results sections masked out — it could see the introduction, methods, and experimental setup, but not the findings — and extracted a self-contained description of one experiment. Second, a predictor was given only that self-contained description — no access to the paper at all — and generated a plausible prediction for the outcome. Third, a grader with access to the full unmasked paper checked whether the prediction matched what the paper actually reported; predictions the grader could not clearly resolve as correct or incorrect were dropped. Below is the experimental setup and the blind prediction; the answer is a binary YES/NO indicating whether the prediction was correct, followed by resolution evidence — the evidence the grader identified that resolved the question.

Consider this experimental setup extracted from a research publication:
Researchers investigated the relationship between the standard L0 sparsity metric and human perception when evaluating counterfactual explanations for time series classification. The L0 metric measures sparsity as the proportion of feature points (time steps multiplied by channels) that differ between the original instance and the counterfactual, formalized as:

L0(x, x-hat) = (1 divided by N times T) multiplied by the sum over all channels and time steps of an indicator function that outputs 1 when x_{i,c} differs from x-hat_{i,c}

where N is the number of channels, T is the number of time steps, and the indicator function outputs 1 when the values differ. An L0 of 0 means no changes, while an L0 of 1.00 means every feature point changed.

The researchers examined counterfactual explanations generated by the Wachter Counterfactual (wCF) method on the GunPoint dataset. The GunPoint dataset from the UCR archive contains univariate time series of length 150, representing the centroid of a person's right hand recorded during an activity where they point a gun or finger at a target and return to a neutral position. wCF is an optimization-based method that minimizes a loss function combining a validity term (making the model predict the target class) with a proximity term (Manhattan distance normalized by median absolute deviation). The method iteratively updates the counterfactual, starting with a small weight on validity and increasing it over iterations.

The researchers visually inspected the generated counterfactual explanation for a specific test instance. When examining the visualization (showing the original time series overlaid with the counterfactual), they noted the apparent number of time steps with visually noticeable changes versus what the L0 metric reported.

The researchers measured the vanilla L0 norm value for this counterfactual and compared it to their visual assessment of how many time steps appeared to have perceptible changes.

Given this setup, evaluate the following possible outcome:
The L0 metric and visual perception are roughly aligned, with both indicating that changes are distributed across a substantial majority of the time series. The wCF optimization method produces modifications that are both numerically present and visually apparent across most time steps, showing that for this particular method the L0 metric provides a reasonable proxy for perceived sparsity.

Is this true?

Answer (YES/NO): NO